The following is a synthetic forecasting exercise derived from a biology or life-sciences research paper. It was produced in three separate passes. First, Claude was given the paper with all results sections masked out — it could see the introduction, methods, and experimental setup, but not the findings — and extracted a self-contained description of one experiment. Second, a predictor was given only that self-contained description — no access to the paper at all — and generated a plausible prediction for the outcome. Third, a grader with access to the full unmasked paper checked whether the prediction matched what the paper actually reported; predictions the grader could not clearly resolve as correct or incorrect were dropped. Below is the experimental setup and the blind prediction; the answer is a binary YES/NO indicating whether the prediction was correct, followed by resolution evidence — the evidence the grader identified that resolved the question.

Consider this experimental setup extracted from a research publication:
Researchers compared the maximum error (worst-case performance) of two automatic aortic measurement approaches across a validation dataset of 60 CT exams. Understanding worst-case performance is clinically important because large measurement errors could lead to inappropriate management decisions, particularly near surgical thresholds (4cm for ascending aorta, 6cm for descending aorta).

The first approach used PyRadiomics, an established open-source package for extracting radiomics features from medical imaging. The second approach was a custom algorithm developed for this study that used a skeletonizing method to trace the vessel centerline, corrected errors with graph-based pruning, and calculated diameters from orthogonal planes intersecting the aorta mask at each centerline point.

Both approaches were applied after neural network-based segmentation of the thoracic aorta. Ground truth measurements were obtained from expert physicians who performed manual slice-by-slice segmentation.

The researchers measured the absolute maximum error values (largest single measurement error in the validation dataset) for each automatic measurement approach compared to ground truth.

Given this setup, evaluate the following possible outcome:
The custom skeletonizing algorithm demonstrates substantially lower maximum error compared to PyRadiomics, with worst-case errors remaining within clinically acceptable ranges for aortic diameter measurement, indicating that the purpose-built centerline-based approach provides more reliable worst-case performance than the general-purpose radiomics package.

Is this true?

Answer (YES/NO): NO